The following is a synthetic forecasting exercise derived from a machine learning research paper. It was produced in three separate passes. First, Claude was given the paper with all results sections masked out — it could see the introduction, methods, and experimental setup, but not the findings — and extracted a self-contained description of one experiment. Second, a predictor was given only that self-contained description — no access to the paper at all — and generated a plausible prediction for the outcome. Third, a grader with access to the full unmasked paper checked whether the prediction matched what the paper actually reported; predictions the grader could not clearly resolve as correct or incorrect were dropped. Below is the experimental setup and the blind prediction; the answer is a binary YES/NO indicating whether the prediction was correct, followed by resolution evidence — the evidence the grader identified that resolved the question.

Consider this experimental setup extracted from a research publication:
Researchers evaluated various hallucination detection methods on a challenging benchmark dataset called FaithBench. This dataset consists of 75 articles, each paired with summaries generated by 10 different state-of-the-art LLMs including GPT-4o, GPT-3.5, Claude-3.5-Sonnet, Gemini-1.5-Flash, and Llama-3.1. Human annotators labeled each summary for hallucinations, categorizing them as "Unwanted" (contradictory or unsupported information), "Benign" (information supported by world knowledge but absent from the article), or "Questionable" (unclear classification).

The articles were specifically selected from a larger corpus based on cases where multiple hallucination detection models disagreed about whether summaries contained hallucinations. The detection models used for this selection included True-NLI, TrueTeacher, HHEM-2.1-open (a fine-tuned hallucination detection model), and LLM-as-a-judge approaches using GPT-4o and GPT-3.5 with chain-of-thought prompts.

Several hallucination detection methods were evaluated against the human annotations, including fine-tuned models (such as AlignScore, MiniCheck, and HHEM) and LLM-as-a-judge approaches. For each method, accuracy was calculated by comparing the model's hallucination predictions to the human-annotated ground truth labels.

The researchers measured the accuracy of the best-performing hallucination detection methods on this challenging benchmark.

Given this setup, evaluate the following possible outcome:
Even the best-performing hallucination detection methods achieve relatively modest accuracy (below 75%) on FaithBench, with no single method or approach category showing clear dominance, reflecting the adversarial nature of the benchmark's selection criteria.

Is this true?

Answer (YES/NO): YES